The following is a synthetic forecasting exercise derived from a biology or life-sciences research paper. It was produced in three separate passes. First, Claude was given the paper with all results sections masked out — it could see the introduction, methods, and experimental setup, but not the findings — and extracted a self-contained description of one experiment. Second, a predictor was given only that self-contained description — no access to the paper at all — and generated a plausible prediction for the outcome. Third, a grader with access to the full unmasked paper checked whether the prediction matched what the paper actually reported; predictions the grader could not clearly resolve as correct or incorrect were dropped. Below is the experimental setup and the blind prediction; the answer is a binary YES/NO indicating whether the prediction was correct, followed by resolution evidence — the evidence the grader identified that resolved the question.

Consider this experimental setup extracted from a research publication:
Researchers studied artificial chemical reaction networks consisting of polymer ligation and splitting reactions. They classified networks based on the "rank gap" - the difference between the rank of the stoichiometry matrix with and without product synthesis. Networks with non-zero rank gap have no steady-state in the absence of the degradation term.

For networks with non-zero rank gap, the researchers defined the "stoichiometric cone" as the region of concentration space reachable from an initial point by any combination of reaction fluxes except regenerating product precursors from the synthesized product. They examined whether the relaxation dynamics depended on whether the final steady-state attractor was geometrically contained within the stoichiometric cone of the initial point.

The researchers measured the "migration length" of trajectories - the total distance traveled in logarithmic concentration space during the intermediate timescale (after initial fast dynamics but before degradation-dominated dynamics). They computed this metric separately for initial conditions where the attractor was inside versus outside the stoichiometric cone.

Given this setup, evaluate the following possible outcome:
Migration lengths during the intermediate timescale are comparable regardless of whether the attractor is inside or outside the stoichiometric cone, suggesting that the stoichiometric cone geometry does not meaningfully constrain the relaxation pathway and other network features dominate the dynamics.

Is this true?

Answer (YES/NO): NO